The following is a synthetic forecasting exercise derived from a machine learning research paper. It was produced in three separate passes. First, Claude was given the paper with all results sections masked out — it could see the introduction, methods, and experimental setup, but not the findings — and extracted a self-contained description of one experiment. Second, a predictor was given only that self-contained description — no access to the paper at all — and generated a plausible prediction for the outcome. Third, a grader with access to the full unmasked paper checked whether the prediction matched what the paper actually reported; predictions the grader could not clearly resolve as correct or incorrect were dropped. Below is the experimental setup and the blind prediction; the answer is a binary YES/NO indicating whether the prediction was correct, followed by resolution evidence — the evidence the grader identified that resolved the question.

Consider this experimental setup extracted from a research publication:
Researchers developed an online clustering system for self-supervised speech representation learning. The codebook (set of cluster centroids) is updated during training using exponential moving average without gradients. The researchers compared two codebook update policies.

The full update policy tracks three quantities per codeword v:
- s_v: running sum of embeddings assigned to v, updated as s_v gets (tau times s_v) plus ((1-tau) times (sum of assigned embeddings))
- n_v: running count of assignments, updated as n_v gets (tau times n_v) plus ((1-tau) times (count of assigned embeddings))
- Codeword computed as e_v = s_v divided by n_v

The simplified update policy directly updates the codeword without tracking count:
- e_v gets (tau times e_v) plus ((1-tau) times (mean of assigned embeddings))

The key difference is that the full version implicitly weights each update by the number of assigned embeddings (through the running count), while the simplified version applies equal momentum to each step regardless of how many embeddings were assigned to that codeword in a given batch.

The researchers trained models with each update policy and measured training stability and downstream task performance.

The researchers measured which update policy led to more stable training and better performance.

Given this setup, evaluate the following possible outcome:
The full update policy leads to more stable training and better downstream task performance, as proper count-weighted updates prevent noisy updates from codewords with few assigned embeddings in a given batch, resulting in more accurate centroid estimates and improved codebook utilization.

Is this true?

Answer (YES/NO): YES